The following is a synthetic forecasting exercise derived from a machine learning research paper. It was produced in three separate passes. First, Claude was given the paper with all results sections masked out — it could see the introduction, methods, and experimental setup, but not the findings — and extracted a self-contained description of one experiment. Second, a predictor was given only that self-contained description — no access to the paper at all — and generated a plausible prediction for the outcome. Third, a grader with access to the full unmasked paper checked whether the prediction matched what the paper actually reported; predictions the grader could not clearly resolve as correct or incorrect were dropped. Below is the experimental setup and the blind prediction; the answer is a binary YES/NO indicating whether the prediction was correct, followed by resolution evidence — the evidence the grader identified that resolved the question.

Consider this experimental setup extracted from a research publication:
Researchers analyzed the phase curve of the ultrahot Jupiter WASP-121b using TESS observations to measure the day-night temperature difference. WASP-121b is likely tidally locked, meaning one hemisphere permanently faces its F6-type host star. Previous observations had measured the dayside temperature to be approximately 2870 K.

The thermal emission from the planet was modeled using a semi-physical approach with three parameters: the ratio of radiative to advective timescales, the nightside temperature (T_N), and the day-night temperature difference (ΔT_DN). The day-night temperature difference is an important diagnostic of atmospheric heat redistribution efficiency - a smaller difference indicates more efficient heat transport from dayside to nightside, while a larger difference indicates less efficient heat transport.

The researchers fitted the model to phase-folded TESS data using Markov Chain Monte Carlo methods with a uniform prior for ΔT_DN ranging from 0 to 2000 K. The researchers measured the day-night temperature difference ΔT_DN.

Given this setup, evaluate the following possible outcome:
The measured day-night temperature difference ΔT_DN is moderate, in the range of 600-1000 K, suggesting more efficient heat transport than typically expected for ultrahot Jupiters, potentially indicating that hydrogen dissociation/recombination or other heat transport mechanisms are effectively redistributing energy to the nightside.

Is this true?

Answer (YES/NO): NO